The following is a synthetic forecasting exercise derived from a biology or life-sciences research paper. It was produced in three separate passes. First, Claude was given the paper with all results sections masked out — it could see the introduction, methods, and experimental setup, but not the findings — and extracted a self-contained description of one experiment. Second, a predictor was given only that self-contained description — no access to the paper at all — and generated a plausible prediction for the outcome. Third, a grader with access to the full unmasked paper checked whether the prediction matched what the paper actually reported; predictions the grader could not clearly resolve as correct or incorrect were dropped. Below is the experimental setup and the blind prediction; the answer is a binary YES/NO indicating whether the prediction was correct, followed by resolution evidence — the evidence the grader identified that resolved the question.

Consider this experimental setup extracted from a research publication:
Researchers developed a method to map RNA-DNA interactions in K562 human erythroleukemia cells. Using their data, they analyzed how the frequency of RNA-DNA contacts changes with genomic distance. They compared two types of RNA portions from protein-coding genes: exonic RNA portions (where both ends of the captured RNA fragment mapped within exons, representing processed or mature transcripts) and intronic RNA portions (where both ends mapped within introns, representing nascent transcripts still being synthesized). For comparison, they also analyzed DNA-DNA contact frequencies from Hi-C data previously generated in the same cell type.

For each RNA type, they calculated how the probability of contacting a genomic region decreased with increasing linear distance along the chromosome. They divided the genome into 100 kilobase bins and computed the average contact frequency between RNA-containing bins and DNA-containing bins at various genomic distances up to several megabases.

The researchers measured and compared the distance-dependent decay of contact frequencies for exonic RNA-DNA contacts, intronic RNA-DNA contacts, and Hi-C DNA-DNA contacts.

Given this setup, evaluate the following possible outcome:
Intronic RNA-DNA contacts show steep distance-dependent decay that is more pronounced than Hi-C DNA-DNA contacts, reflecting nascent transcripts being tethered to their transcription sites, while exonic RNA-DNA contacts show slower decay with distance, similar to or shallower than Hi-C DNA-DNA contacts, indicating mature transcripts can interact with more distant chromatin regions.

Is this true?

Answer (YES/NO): NO